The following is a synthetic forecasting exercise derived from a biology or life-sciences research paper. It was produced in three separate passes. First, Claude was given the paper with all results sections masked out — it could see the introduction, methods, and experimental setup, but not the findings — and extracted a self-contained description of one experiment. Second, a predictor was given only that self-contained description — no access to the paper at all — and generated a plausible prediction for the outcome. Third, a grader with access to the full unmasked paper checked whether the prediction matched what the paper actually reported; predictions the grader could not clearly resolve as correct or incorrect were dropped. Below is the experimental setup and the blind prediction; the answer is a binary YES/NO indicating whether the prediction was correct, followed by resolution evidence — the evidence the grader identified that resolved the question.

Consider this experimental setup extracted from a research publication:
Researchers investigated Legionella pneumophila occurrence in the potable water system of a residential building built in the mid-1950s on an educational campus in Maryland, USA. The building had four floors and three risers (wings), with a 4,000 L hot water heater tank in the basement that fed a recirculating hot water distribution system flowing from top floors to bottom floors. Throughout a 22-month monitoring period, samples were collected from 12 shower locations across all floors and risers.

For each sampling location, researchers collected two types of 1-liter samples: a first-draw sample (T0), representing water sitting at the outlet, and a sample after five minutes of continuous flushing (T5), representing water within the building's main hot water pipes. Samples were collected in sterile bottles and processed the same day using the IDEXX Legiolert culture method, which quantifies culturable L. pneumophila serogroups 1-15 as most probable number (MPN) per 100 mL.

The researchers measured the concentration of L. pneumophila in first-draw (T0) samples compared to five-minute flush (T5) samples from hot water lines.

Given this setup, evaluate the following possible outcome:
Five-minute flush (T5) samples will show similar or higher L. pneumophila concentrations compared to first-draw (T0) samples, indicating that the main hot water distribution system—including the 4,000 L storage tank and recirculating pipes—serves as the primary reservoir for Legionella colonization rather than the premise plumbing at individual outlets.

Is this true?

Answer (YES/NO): NO